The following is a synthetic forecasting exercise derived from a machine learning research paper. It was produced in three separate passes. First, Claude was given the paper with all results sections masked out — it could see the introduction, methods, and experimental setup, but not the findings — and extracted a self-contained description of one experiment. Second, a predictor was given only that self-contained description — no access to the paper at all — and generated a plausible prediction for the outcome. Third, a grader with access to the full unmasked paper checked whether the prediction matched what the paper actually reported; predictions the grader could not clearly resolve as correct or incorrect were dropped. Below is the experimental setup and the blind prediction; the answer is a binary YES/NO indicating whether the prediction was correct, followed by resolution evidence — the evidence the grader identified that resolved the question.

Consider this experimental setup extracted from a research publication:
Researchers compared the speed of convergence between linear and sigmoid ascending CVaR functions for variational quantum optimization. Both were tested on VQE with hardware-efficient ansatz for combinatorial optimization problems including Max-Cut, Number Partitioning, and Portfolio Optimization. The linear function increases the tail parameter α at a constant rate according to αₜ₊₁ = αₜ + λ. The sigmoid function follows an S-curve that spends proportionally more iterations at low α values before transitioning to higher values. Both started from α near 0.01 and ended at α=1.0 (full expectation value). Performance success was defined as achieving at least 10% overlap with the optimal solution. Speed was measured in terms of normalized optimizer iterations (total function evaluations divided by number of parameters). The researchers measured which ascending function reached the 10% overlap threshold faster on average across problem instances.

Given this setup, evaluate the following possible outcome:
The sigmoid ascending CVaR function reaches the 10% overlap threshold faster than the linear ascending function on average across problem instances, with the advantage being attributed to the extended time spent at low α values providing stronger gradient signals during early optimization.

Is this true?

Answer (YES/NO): NO